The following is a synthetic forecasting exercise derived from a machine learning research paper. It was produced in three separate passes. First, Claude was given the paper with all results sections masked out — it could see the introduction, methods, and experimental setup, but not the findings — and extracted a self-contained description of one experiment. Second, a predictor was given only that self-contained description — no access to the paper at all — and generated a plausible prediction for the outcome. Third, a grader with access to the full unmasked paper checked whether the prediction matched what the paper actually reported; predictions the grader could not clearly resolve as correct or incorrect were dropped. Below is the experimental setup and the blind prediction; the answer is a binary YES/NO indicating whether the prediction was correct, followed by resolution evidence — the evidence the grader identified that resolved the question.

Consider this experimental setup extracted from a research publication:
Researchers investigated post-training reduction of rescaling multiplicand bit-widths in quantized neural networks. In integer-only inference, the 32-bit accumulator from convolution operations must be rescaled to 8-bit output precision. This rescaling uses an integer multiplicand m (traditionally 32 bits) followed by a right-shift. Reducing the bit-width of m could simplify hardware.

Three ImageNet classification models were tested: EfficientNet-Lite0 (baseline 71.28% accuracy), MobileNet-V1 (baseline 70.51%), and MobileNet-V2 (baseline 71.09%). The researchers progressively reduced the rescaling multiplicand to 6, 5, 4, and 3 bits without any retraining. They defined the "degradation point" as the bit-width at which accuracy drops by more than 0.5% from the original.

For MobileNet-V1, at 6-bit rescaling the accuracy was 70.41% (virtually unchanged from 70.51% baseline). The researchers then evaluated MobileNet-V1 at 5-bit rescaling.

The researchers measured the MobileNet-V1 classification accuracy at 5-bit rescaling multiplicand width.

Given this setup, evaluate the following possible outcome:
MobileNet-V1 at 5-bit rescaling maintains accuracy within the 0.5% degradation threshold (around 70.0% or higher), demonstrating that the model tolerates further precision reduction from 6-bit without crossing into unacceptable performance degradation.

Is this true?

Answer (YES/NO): NO